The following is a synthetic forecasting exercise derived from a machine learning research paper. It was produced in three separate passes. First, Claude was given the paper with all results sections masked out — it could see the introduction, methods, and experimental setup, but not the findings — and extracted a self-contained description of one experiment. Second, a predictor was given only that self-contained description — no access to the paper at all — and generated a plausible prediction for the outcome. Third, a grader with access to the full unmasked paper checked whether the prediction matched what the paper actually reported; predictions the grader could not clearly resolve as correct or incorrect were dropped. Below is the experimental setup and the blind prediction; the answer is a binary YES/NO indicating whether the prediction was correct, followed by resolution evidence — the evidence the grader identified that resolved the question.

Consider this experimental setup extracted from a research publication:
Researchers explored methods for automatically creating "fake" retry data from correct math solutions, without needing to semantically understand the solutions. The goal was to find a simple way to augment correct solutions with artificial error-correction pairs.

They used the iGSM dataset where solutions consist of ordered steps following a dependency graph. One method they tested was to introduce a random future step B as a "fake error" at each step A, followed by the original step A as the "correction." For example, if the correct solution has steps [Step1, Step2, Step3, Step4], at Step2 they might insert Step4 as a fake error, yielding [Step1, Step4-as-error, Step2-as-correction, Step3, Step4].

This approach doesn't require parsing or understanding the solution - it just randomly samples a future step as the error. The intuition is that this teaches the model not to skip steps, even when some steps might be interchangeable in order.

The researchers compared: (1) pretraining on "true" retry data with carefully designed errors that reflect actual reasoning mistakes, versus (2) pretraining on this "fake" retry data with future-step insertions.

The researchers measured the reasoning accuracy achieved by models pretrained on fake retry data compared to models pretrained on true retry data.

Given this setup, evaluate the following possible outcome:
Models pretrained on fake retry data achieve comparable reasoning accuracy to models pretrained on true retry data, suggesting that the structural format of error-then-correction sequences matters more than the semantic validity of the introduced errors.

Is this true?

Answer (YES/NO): YES